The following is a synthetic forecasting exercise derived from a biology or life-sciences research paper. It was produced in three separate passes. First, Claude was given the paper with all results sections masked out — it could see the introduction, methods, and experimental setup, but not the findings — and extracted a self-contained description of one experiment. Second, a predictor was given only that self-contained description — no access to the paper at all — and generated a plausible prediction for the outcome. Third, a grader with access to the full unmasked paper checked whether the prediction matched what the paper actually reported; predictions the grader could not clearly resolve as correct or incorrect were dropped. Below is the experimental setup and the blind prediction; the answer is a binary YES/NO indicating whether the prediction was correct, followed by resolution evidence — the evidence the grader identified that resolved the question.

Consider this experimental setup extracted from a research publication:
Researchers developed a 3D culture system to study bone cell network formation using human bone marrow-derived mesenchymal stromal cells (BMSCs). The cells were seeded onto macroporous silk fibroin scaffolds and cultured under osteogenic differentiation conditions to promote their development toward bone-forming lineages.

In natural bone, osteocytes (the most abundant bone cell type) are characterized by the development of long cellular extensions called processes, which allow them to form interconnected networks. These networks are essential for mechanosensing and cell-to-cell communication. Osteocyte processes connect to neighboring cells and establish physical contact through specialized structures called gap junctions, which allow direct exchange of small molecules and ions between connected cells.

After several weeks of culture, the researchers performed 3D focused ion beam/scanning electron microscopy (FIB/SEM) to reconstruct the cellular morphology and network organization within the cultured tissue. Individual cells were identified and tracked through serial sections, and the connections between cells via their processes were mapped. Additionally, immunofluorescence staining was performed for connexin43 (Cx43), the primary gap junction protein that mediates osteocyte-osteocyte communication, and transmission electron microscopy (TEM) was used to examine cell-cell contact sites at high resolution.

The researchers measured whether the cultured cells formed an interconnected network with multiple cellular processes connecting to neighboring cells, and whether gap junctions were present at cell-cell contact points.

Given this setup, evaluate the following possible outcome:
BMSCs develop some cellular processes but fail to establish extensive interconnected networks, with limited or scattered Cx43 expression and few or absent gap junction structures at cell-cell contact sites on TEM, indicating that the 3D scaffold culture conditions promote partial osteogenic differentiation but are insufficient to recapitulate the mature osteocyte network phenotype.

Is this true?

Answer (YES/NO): NO